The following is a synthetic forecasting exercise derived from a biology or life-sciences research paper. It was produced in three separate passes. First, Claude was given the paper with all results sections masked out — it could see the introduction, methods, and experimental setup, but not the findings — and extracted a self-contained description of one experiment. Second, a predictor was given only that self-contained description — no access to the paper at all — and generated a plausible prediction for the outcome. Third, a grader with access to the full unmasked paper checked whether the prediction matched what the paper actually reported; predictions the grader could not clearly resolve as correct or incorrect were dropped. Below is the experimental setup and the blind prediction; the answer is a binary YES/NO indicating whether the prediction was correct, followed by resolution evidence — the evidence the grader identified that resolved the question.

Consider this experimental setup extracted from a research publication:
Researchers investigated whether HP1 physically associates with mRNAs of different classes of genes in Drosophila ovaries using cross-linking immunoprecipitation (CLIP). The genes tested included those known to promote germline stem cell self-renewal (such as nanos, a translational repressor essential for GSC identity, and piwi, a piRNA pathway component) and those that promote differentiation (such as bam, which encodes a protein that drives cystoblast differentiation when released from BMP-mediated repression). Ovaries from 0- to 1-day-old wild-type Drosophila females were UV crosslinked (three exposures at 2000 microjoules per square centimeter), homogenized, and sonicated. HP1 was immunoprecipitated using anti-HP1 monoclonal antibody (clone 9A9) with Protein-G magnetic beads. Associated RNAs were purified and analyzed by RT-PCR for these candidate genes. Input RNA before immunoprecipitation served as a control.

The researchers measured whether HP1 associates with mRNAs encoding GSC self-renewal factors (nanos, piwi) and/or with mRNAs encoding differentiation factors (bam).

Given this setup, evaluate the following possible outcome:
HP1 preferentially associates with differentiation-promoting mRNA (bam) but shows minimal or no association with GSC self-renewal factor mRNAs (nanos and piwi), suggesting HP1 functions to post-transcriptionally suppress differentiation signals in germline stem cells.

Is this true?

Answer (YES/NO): NO